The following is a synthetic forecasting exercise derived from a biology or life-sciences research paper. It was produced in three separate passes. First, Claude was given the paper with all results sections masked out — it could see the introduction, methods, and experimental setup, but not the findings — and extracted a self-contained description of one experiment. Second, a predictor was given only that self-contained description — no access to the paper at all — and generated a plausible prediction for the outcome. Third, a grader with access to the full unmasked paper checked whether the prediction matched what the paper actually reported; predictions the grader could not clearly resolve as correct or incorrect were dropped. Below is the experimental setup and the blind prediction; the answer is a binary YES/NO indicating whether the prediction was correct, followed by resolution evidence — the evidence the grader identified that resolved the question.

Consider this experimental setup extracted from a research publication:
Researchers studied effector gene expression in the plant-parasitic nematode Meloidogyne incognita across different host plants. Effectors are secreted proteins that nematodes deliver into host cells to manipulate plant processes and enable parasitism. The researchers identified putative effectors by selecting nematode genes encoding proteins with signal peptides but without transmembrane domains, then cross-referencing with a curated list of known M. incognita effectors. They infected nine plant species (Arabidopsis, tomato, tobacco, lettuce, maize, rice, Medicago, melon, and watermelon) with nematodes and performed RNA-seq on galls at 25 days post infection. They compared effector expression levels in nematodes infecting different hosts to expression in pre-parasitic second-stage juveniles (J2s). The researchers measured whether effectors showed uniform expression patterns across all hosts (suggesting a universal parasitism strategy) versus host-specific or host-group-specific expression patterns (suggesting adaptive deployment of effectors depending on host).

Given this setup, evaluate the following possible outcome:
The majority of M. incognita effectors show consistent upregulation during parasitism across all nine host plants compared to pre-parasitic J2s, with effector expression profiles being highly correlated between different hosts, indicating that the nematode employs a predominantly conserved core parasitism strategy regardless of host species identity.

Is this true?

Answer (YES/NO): NO